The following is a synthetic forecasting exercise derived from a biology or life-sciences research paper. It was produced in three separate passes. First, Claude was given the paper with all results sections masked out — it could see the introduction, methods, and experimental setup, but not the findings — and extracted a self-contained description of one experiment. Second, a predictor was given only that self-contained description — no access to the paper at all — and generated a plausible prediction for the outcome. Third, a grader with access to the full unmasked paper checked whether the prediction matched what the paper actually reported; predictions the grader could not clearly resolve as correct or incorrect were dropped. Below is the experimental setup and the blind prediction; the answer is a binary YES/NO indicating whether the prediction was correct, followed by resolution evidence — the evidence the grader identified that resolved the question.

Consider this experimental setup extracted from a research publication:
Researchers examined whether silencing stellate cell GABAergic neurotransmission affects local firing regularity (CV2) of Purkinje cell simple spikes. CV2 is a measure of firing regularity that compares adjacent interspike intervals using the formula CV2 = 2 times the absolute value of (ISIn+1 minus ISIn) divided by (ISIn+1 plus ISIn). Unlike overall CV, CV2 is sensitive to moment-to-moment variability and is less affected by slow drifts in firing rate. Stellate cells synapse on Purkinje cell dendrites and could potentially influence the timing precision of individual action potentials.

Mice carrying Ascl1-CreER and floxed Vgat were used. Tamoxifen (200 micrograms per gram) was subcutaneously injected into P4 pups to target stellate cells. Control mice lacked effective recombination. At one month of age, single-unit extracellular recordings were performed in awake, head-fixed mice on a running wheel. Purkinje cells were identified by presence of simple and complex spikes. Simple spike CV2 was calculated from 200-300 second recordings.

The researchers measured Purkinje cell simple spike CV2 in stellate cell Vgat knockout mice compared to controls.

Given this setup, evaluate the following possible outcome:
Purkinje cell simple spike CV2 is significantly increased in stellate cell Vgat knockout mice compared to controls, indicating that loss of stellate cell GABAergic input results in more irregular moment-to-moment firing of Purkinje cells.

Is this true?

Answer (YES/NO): NO